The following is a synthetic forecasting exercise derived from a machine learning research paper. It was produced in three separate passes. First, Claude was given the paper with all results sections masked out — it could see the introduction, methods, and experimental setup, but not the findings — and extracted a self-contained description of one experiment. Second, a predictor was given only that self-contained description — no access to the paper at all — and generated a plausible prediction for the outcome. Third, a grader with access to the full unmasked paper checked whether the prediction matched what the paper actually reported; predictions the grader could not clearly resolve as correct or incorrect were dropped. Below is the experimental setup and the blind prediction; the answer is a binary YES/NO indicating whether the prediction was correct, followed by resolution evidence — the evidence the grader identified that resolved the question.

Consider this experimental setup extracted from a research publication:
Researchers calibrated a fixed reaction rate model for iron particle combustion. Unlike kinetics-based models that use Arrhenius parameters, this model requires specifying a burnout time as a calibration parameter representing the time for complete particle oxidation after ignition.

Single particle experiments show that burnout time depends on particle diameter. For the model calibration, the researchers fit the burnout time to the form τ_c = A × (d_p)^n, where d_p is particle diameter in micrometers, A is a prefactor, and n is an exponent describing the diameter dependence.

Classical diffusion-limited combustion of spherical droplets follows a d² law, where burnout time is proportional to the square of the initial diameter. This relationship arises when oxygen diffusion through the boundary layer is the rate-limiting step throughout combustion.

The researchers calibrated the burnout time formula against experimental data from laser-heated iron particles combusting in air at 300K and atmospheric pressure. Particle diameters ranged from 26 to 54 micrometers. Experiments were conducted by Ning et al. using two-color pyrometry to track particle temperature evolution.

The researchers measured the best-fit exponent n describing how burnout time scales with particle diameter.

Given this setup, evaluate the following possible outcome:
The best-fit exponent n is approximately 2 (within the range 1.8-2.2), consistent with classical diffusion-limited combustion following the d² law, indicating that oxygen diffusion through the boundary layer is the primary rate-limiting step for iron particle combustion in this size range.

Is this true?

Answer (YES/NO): NO